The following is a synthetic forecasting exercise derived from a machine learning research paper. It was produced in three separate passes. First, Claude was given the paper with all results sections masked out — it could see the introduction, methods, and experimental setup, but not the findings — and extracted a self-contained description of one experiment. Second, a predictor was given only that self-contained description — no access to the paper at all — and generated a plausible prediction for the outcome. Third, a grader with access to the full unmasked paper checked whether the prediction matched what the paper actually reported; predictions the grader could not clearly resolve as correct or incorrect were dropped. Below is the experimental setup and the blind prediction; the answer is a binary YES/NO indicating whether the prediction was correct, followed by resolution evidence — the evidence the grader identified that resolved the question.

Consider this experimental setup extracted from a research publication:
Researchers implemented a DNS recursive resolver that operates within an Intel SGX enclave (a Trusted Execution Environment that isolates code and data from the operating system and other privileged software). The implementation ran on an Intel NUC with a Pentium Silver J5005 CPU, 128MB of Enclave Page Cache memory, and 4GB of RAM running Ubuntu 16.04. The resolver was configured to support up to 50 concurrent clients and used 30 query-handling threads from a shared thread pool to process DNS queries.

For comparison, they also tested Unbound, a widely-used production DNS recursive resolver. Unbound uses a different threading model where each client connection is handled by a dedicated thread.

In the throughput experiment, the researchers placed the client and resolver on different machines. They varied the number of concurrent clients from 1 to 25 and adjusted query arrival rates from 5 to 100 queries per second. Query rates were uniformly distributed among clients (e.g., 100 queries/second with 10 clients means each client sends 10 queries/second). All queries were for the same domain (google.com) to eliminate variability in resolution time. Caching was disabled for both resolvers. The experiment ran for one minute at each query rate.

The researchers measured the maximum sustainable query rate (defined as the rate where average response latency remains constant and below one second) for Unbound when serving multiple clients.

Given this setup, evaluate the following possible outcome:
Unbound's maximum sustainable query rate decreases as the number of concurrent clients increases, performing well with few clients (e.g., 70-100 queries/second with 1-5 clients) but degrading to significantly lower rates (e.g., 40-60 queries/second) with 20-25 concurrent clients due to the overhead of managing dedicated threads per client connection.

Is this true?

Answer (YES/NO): NO